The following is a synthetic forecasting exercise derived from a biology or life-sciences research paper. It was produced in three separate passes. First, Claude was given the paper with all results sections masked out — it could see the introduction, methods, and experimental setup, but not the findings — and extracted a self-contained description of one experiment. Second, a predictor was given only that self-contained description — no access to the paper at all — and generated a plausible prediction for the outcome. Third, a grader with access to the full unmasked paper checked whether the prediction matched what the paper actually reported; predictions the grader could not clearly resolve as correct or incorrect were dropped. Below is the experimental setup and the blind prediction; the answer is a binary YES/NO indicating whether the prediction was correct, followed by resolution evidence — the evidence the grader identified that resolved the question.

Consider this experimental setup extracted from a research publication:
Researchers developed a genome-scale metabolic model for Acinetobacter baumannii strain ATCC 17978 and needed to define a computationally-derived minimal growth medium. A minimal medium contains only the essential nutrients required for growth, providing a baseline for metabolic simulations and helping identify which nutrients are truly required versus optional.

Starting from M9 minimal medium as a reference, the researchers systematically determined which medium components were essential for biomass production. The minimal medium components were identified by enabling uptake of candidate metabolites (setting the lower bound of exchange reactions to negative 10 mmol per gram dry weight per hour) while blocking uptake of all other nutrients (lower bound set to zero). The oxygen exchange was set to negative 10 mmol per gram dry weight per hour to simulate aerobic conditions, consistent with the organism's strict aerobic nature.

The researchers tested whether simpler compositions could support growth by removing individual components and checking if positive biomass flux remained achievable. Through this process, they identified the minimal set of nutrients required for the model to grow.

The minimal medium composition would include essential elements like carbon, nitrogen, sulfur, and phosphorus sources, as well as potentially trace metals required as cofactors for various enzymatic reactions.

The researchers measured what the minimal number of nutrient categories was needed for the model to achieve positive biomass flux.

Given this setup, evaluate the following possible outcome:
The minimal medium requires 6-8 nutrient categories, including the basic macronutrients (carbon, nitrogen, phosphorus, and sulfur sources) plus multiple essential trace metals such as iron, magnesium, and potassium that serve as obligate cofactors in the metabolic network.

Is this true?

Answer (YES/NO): NO